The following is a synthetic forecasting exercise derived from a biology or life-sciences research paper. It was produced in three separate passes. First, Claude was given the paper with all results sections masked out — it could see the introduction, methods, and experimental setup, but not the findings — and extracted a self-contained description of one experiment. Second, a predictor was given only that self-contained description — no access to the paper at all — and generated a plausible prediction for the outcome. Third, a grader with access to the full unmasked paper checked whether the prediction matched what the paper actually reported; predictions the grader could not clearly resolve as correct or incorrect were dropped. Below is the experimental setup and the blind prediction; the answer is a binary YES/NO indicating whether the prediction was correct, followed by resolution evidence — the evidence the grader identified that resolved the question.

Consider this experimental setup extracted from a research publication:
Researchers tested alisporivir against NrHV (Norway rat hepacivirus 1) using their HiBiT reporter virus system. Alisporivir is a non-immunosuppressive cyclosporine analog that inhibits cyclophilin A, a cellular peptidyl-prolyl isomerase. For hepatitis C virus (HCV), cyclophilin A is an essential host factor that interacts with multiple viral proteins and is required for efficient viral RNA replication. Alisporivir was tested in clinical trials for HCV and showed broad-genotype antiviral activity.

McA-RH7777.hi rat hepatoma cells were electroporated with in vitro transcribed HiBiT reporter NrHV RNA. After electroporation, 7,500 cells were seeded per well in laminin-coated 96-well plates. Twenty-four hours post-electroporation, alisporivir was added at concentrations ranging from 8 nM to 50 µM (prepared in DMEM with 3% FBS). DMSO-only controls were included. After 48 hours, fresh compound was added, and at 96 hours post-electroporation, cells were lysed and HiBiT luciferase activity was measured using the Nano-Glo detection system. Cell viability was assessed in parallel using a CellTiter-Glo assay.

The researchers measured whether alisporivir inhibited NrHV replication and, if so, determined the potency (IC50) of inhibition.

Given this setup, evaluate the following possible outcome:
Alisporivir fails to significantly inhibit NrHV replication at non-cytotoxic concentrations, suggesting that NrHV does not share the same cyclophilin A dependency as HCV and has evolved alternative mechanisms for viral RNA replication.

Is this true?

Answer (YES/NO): NO